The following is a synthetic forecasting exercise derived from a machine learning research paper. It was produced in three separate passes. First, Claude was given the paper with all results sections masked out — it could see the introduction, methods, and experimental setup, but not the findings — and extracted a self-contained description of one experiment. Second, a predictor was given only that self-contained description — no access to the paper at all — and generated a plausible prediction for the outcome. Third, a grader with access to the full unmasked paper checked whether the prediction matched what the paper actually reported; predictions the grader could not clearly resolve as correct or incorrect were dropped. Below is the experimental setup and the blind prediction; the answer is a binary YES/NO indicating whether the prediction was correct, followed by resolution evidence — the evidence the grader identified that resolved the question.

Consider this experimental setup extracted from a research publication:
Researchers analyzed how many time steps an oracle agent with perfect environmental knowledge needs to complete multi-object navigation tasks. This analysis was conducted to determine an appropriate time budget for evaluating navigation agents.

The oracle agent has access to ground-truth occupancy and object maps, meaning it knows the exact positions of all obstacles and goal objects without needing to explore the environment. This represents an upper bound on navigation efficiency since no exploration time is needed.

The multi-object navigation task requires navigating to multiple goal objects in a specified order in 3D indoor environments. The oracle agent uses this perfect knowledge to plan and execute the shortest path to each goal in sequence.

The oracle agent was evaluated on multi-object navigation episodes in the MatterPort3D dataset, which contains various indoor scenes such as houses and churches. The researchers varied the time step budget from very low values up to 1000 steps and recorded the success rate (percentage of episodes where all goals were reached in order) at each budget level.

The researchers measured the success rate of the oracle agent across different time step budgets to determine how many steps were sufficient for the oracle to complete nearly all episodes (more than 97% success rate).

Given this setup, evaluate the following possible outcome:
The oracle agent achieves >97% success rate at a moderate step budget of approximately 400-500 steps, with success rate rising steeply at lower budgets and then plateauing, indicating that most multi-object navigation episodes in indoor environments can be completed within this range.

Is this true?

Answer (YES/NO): YES